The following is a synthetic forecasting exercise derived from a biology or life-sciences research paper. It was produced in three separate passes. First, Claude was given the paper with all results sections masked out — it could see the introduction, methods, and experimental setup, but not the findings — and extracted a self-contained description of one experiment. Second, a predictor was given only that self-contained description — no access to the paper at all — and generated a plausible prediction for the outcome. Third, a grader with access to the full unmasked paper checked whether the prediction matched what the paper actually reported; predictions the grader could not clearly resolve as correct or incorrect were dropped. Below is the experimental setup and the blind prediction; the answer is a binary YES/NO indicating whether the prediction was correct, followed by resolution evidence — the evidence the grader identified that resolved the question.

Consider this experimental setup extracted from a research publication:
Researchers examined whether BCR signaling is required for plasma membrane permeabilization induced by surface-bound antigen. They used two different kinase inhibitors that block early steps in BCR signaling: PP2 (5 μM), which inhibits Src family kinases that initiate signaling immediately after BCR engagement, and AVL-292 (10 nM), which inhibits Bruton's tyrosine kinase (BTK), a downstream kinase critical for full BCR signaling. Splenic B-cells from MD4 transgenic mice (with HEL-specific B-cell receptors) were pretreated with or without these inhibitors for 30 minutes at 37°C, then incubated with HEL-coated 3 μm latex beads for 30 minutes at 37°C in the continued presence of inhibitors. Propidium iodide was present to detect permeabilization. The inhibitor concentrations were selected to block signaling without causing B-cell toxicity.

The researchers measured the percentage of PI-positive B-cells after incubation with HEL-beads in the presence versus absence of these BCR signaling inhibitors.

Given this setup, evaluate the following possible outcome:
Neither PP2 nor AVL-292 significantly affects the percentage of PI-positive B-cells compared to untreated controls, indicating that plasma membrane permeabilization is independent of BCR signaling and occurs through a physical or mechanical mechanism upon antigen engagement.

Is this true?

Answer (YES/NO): NO